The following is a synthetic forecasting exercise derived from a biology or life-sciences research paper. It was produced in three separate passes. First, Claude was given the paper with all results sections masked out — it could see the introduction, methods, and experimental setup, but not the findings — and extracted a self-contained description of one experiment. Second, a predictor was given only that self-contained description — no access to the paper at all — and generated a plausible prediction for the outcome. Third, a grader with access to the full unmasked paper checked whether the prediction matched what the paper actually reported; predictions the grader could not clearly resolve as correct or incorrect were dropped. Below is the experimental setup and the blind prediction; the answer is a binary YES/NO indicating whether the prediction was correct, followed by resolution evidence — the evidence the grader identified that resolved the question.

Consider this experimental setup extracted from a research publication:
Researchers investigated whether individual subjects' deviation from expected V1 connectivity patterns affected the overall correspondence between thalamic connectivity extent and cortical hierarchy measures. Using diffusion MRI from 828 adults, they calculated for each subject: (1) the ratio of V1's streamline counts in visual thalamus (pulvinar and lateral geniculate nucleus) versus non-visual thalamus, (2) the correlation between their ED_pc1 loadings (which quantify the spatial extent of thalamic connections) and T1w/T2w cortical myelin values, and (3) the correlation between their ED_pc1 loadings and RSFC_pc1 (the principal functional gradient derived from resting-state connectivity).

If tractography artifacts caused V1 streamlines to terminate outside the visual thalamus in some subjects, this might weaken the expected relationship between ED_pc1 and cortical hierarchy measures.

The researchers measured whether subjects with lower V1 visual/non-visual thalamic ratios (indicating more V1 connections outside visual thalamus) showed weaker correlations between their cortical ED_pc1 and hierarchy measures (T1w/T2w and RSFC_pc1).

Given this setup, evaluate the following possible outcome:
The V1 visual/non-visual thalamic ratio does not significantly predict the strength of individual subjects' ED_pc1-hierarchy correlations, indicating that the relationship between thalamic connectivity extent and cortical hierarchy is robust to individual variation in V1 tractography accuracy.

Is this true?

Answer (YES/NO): NO